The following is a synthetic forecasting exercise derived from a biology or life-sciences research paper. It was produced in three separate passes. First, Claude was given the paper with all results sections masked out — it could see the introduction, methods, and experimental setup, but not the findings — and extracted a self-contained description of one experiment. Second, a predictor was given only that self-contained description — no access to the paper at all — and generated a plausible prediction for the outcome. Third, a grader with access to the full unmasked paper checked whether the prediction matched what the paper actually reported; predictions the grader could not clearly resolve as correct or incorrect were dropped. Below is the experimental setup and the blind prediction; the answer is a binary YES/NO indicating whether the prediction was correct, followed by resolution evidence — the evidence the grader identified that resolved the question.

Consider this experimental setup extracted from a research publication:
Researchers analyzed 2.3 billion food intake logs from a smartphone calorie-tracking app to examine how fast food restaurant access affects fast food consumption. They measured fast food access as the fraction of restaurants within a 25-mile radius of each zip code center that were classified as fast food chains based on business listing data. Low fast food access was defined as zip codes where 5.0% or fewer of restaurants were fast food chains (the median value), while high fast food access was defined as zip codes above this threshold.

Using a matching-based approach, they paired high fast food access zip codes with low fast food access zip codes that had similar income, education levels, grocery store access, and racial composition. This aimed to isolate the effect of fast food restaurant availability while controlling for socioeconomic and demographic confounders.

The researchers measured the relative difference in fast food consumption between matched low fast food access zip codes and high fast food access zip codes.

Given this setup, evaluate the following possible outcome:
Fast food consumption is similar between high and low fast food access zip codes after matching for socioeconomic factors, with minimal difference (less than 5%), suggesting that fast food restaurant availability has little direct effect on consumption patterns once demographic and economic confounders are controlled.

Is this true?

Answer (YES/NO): NO